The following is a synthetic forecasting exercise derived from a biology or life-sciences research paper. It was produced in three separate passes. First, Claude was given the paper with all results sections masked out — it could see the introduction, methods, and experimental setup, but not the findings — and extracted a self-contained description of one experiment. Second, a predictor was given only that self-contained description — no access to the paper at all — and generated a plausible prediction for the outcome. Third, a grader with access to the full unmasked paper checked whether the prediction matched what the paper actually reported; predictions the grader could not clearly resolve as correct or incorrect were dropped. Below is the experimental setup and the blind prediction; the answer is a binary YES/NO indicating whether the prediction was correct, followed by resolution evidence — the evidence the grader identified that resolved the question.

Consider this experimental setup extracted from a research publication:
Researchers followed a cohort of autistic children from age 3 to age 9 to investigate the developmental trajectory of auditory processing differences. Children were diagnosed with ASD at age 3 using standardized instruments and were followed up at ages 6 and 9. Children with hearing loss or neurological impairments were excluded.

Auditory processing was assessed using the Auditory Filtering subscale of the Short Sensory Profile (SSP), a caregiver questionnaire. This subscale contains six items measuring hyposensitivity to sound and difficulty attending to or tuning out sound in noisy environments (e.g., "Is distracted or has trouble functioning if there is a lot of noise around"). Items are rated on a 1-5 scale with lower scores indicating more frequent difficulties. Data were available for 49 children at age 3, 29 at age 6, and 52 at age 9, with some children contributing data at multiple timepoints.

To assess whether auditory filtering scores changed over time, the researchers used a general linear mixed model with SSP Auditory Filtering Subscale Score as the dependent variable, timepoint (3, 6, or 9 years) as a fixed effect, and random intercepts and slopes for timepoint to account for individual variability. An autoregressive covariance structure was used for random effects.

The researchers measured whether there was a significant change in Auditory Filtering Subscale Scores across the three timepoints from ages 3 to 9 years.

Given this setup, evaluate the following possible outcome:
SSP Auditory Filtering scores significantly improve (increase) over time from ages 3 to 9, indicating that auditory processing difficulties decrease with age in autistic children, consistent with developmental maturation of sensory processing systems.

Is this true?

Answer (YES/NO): NO